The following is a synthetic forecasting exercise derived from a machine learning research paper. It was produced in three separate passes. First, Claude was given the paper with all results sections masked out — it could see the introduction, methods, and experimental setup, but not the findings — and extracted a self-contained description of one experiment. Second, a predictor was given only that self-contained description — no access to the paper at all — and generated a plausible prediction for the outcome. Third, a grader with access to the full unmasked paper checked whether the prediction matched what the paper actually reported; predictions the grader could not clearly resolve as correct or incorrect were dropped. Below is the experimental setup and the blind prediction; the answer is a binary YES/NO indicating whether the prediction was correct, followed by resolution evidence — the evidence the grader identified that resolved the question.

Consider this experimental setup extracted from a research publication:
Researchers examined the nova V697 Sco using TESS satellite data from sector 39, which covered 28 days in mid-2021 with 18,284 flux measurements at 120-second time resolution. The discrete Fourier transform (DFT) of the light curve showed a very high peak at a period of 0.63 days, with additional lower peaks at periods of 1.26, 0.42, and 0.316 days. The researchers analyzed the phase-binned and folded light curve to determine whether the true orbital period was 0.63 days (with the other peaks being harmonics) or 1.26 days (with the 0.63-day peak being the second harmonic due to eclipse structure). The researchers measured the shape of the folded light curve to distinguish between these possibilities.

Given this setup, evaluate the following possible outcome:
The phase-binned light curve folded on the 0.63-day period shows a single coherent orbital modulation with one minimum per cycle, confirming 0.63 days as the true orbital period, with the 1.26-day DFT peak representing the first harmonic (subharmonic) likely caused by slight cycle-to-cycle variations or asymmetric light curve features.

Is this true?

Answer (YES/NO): NO